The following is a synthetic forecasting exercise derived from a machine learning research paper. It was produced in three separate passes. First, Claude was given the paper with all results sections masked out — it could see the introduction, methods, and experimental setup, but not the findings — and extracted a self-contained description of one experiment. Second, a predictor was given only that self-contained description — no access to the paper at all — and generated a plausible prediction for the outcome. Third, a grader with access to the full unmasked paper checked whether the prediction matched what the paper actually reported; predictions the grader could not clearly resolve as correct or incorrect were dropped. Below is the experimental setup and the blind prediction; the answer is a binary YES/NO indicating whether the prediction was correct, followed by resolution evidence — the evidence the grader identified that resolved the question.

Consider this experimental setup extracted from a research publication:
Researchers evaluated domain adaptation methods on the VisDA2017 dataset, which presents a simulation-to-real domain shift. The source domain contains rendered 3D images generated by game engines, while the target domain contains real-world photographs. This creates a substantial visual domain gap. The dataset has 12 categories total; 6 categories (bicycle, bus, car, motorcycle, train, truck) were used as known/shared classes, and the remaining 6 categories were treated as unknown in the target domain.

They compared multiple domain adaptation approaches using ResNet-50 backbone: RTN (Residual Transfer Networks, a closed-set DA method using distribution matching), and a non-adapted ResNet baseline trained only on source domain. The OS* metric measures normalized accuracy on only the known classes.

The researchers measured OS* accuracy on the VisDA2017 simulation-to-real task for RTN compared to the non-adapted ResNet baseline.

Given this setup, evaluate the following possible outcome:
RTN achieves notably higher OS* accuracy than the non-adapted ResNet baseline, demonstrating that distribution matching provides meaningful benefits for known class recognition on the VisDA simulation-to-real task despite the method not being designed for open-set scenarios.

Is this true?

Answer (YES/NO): NO